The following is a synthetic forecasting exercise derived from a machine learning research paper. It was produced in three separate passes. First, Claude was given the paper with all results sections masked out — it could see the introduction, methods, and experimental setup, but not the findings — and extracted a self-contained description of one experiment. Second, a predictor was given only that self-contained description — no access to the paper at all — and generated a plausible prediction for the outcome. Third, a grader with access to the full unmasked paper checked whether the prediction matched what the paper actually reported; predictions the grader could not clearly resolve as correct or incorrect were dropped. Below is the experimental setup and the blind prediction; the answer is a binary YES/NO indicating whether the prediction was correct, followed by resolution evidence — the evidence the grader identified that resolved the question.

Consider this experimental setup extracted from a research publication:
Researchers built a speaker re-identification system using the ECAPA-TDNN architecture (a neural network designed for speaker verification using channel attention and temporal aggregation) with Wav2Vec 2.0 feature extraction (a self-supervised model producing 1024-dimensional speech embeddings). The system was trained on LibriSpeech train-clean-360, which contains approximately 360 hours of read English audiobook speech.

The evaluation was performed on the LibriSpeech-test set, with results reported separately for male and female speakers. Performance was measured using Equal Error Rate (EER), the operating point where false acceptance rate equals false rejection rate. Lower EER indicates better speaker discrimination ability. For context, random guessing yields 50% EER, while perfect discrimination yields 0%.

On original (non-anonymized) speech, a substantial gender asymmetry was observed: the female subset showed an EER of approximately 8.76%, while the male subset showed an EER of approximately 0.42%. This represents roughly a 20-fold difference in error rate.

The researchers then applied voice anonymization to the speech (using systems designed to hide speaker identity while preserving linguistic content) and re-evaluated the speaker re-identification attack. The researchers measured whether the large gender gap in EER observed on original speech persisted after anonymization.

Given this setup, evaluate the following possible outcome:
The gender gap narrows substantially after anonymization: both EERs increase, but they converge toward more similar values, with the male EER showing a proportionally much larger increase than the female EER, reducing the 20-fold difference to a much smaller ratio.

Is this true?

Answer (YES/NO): YES